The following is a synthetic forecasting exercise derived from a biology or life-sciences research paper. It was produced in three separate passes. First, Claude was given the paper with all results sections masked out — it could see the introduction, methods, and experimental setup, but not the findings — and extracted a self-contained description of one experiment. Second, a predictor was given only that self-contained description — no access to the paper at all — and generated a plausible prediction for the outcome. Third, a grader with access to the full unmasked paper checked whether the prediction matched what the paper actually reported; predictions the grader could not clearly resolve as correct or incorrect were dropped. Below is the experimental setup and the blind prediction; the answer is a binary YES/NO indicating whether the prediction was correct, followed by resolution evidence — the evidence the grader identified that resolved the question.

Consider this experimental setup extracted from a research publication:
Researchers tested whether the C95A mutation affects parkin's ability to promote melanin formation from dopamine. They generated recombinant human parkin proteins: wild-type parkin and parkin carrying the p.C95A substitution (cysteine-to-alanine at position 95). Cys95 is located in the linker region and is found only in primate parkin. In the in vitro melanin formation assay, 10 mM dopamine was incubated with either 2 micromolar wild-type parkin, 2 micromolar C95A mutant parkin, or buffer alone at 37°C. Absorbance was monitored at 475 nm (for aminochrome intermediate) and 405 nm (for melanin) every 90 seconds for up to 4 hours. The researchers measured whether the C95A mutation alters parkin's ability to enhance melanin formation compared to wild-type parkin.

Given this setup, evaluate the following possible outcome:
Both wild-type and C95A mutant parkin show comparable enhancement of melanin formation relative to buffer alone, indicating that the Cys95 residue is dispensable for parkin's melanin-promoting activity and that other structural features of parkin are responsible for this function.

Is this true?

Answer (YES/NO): NO